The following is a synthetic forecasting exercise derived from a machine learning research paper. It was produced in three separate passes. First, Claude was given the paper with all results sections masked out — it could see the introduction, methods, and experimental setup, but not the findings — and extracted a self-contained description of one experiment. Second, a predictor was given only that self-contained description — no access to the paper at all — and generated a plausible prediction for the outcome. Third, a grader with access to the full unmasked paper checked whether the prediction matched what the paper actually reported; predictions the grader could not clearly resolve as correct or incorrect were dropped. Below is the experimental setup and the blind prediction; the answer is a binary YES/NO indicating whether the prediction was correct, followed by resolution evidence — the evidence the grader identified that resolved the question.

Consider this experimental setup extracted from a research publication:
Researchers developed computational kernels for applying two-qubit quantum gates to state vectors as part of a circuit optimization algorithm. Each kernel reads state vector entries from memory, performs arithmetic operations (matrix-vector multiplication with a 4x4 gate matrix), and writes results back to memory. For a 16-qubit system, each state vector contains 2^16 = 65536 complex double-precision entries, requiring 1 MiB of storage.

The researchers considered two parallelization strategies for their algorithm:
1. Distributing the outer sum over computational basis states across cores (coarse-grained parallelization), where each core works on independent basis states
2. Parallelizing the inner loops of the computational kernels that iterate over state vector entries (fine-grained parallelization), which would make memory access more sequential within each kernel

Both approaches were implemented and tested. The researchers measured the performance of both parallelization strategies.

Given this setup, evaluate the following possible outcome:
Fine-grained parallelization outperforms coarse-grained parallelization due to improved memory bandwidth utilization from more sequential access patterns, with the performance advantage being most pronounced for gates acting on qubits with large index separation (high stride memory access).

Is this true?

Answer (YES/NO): NO